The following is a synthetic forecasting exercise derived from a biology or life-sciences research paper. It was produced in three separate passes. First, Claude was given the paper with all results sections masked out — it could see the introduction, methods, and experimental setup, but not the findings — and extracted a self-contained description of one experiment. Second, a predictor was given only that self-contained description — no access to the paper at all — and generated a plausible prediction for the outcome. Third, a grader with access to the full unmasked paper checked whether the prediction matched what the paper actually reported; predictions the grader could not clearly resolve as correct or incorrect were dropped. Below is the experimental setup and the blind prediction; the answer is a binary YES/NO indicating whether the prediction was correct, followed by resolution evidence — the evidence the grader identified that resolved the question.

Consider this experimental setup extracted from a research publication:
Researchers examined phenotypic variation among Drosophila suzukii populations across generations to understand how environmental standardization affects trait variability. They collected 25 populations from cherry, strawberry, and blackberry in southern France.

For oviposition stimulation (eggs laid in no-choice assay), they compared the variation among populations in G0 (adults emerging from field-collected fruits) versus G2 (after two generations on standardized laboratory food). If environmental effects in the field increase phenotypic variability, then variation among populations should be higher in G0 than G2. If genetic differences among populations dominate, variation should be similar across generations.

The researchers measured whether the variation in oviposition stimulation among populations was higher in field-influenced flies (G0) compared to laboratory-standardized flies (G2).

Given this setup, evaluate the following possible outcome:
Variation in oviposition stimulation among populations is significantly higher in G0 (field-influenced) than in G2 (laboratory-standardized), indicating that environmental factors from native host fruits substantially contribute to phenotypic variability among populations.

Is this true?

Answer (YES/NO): YES